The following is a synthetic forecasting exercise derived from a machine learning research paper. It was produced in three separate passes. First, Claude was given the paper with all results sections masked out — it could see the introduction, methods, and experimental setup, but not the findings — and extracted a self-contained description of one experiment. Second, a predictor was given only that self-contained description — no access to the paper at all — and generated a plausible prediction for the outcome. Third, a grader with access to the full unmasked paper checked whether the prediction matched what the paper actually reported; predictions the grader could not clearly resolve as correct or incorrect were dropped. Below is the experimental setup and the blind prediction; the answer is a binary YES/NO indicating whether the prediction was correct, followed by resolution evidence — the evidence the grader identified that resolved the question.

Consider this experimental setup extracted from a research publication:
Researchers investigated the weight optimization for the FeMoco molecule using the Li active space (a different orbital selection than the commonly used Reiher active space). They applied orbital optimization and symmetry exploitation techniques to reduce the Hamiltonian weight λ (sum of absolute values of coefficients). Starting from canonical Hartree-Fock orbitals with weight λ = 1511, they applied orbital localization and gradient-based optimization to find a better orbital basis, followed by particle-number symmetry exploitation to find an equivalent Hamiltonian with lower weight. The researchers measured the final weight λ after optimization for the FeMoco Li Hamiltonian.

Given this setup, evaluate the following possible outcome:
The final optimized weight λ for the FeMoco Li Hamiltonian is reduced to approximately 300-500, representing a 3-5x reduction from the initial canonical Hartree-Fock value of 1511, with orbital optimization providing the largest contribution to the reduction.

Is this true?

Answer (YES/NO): NO